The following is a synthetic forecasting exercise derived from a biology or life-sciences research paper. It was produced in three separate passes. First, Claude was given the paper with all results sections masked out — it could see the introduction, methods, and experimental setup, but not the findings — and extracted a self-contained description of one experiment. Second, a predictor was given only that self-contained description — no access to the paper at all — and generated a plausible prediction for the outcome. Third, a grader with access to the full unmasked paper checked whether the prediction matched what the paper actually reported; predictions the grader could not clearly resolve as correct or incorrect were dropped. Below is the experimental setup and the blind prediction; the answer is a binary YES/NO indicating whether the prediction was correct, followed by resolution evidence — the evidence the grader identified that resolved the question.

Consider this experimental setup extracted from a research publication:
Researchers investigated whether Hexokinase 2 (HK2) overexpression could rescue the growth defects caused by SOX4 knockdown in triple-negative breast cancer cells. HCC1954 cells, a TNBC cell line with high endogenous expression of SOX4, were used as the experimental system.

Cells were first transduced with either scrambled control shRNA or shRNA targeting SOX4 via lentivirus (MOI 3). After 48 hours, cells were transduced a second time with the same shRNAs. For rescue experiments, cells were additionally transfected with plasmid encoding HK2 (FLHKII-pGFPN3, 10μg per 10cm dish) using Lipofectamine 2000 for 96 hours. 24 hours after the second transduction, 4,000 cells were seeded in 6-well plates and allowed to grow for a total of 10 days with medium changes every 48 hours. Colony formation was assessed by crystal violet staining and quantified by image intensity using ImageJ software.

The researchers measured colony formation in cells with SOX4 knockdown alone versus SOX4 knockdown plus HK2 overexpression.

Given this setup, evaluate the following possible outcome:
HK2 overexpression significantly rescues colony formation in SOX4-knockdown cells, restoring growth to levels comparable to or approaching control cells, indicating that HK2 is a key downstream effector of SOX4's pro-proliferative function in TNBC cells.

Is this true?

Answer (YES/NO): YES